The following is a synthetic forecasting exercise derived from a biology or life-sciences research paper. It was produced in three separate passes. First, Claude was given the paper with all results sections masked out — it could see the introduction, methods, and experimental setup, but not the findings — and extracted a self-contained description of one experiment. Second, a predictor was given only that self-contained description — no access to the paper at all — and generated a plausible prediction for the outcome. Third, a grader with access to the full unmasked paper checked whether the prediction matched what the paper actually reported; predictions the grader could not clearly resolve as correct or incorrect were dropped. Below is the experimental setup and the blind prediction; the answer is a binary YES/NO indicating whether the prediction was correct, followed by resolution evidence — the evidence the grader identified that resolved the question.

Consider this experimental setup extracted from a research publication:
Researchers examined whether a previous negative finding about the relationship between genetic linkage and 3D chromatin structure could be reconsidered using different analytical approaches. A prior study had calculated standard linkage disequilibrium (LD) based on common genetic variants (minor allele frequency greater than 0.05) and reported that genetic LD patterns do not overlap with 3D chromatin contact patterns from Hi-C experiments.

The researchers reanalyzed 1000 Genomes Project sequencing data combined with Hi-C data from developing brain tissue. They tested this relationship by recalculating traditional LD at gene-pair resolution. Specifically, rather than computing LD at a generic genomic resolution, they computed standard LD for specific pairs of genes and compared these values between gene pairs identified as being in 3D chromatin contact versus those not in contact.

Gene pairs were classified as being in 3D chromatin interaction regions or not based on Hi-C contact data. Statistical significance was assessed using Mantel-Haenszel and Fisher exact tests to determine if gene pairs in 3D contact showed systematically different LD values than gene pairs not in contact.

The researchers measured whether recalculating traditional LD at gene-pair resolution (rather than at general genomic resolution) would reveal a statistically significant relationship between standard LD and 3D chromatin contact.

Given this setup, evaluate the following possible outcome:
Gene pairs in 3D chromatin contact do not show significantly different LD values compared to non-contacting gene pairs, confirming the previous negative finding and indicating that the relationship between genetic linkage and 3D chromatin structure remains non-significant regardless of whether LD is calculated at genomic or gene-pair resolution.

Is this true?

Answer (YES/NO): YES